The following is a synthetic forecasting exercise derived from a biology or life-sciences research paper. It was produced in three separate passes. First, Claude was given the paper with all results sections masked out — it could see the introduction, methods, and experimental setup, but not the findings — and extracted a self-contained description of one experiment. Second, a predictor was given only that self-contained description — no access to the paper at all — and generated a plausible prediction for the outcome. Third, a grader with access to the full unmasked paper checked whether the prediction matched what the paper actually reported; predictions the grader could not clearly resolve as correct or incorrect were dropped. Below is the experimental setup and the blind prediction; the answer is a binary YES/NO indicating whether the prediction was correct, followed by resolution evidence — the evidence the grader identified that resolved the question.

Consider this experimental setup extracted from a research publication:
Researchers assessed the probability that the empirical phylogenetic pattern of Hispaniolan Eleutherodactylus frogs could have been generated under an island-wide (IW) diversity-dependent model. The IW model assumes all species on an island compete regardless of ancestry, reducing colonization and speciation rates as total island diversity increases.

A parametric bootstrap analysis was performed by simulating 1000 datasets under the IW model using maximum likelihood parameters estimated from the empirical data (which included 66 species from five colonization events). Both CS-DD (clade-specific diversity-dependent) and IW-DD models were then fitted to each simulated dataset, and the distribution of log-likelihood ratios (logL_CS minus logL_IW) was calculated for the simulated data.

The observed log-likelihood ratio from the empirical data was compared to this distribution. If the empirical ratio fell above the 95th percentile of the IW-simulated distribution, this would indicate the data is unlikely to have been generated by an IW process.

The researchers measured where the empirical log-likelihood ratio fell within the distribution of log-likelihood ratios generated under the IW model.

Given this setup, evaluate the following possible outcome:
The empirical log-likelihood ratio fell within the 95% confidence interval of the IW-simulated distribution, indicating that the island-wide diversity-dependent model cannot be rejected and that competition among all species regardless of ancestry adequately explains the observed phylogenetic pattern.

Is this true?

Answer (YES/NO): NO